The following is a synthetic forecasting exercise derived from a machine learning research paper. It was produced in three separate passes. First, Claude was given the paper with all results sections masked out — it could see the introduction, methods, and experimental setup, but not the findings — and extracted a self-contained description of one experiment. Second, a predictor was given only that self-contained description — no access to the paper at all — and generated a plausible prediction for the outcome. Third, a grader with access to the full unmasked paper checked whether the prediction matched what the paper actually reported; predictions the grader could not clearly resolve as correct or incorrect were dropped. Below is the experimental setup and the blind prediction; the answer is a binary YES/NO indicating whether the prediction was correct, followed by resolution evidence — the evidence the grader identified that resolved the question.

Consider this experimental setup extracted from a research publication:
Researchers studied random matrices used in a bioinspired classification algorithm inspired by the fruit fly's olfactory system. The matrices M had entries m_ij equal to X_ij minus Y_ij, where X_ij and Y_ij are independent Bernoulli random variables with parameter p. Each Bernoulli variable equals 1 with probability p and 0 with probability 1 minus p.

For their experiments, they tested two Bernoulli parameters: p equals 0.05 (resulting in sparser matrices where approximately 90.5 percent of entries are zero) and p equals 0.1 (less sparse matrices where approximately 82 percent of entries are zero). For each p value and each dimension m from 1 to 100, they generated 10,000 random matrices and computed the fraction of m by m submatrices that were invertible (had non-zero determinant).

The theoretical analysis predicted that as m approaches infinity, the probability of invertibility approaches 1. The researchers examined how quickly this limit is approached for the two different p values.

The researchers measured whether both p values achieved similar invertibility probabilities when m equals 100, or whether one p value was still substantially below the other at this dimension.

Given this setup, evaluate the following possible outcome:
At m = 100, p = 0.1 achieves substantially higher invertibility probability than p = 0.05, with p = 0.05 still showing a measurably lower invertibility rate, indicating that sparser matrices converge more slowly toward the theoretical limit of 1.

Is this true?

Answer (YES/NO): NO